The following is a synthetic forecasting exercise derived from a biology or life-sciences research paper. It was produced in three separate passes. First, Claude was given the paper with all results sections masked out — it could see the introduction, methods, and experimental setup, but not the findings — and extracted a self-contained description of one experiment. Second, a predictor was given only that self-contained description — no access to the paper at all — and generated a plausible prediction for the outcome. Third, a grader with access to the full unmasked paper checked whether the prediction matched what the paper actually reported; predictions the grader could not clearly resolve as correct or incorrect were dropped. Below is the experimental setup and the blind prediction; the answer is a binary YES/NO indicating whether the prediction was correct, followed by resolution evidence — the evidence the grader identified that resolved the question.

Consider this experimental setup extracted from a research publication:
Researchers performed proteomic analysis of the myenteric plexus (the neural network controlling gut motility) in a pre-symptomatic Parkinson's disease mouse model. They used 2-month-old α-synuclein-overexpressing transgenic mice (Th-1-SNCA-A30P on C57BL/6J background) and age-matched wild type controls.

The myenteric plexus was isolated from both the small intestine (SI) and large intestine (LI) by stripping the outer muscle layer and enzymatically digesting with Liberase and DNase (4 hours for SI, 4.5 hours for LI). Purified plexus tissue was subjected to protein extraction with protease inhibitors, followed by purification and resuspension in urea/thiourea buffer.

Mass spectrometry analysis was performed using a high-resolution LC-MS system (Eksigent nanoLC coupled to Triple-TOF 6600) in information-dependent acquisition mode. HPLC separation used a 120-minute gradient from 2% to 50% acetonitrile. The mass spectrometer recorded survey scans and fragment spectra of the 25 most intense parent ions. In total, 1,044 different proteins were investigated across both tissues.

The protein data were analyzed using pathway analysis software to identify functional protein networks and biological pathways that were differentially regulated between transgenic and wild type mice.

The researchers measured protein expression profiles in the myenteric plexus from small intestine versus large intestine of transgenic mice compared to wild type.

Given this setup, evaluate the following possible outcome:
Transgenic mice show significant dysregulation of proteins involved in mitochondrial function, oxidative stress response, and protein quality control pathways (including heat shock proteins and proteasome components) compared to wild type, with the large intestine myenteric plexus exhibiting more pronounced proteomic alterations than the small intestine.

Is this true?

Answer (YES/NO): NO